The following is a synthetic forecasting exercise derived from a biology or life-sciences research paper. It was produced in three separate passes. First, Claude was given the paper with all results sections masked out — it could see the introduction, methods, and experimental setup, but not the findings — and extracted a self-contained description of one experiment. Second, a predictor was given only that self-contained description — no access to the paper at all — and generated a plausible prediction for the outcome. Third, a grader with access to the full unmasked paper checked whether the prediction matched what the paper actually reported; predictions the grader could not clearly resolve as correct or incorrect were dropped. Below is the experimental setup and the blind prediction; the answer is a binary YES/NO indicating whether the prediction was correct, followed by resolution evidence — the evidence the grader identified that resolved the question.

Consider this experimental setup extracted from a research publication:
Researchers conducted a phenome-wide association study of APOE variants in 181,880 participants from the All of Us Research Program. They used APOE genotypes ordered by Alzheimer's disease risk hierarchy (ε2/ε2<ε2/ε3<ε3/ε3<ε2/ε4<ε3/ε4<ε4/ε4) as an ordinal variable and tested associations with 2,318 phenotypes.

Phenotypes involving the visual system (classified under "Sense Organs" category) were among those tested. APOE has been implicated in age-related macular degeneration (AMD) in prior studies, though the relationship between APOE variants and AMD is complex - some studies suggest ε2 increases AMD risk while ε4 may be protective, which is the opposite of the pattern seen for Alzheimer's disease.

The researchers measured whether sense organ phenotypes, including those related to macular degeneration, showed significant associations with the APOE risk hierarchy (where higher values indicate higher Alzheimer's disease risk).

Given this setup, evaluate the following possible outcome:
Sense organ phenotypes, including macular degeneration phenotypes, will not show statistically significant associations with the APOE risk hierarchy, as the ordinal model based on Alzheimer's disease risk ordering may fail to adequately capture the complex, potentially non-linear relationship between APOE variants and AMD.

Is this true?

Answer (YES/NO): NO